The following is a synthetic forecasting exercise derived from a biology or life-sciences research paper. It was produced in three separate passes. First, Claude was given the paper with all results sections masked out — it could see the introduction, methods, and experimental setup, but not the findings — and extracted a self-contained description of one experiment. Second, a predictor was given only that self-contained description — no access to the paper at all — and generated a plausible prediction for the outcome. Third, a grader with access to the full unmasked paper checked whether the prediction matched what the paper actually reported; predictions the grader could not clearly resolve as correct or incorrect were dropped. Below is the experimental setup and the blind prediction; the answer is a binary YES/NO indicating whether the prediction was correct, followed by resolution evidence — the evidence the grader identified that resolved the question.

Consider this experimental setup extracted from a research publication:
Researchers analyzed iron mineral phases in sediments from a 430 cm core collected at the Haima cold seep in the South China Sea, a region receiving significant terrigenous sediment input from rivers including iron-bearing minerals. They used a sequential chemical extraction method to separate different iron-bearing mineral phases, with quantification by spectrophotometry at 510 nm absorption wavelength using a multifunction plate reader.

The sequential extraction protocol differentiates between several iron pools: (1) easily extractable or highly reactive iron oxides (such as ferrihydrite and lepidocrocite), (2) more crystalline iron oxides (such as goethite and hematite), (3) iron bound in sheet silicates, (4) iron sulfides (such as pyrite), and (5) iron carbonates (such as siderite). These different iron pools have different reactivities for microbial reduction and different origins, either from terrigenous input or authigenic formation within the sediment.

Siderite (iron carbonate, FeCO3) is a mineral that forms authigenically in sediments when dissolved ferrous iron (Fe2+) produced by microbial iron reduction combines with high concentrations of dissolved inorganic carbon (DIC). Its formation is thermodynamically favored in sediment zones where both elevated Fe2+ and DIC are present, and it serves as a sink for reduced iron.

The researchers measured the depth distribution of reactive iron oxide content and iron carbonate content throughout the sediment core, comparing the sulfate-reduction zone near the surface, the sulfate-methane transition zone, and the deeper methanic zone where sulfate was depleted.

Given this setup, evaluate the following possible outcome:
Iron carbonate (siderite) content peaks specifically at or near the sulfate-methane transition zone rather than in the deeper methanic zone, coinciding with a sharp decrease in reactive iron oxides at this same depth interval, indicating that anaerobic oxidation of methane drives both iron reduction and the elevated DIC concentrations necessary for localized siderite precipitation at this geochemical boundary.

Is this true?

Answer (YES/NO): NO